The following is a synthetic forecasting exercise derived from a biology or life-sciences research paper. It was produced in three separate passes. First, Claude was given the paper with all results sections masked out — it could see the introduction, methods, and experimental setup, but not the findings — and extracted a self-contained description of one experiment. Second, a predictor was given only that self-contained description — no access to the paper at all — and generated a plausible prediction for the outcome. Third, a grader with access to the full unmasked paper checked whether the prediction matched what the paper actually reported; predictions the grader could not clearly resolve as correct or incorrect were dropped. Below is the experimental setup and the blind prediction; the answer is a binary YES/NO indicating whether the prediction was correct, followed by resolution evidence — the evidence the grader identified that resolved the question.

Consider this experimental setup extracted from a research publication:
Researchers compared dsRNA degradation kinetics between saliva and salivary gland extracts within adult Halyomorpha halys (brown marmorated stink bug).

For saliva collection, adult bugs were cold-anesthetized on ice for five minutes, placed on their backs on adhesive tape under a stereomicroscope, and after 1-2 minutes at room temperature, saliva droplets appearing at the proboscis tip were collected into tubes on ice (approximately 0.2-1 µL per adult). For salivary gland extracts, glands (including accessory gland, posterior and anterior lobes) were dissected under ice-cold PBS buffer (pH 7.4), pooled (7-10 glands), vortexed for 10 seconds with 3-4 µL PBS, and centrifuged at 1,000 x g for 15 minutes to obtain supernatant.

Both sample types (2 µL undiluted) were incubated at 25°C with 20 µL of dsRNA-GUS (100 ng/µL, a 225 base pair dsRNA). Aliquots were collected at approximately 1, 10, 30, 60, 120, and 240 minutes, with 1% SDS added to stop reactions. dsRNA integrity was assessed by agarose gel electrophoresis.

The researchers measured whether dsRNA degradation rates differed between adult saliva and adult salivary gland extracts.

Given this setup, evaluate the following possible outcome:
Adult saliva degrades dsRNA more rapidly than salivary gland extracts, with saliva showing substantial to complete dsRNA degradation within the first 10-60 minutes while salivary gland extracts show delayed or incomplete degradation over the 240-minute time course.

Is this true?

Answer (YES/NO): NO